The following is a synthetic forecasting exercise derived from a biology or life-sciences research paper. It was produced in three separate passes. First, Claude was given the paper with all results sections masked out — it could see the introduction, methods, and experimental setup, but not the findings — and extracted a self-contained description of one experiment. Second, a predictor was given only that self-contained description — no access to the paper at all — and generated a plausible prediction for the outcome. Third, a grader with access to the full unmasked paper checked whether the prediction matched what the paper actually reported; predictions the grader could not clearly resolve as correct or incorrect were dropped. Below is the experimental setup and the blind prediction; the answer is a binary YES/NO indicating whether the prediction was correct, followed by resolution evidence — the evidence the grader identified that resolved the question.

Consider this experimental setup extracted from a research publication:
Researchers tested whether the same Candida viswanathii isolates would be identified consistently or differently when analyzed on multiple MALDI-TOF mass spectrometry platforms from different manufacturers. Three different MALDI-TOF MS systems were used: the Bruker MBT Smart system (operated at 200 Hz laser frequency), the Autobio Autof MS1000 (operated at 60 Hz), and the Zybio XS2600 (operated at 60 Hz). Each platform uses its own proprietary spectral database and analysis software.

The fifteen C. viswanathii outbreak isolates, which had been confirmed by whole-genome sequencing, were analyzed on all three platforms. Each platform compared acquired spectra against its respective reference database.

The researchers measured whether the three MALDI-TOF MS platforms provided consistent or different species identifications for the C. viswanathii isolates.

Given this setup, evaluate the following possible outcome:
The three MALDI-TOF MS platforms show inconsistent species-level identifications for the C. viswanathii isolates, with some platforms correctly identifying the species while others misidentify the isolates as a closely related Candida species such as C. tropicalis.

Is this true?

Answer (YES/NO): NO